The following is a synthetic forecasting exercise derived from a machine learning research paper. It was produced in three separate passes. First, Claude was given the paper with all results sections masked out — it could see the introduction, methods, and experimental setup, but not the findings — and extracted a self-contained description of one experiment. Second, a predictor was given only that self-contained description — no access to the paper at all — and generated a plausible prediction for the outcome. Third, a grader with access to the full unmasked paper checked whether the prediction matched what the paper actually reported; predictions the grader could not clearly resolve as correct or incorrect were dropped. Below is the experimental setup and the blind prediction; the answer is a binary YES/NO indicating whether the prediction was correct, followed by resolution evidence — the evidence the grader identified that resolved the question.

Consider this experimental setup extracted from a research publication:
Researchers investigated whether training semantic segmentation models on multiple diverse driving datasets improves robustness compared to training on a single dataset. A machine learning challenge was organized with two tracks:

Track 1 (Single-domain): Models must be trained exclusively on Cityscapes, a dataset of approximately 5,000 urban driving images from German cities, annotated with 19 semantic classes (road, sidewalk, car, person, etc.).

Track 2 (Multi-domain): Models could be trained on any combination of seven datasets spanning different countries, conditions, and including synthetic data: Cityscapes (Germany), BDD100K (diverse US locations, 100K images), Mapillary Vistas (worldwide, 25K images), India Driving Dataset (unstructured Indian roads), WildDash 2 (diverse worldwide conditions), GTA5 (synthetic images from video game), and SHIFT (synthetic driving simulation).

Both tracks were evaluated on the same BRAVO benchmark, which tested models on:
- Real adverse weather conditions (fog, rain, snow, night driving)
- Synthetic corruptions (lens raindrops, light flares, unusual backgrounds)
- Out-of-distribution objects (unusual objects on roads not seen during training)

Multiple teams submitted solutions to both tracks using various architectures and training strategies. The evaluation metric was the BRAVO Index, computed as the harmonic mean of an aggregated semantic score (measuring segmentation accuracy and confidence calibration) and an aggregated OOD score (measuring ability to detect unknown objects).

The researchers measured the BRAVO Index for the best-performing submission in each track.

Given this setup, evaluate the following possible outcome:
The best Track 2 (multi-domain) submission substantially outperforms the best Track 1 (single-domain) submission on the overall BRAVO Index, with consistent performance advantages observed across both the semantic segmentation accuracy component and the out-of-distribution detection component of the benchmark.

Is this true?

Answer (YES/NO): NO